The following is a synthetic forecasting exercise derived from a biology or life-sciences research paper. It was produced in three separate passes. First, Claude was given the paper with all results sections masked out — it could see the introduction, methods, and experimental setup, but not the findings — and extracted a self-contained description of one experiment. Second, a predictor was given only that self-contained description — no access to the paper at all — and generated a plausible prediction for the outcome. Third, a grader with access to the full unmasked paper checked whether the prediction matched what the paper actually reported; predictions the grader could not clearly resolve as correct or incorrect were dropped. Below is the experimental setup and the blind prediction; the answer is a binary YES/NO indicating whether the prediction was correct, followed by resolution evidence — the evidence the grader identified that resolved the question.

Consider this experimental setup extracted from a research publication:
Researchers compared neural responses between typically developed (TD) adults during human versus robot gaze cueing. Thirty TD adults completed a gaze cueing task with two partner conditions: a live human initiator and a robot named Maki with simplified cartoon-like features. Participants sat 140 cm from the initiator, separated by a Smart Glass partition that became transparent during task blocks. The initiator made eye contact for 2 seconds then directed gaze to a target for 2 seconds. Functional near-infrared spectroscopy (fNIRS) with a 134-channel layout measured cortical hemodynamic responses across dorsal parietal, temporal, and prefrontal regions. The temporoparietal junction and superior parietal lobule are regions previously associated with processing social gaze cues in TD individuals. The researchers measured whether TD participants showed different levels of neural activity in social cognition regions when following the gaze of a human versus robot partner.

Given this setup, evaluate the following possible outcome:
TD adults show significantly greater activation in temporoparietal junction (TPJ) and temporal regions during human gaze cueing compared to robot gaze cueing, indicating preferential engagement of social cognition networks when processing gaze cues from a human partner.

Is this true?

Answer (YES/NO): NO